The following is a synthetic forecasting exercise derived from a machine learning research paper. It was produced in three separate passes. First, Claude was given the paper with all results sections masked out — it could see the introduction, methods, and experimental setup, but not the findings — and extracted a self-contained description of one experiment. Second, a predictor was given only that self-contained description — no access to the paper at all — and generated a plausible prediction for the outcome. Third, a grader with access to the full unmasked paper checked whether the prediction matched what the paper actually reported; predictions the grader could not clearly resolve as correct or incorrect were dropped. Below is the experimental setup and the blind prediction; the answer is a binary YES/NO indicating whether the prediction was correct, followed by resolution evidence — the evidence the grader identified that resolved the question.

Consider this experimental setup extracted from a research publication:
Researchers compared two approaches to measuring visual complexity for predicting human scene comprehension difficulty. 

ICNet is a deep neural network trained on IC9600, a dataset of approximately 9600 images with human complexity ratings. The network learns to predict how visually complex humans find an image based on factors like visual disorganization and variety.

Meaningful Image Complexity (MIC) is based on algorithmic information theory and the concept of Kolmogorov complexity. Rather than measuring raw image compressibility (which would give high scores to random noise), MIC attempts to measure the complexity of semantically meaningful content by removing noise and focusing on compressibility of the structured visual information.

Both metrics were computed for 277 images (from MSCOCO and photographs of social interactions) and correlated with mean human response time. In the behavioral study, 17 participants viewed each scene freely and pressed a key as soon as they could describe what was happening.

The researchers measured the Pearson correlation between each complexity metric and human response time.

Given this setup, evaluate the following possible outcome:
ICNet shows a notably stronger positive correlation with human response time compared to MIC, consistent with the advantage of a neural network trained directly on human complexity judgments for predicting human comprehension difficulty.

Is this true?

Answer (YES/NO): YES